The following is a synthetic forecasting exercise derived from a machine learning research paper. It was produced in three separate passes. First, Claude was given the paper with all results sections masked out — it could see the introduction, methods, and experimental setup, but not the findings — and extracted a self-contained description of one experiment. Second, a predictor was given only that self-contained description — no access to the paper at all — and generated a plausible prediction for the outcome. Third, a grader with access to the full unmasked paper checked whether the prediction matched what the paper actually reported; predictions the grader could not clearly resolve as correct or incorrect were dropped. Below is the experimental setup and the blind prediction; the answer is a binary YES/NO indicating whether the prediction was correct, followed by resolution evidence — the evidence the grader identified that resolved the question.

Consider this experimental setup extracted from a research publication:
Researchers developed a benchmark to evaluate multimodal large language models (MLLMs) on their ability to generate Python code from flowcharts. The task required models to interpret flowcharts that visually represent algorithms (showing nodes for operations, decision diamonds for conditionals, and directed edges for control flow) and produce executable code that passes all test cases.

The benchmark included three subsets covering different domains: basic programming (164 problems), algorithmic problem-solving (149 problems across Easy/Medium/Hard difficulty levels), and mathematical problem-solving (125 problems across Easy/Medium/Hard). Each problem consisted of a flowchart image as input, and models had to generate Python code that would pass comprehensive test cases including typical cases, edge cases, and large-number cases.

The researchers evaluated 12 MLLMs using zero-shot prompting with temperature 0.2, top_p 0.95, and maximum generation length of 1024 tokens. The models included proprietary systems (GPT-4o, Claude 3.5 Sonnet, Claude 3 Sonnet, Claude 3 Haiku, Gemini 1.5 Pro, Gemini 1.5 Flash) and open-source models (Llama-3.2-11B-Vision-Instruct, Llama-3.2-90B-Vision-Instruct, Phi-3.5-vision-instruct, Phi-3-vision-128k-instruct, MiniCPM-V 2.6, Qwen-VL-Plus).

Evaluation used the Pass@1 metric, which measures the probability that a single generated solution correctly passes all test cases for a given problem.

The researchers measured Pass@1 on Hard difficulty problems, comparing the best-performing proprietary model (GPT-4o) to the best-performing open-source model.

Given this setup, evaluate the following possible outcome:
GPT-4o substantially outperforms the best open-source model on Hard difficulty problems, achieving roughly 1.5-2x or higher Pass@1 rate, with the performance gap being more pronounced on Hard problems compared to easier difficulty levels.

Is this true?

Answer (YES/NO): YES